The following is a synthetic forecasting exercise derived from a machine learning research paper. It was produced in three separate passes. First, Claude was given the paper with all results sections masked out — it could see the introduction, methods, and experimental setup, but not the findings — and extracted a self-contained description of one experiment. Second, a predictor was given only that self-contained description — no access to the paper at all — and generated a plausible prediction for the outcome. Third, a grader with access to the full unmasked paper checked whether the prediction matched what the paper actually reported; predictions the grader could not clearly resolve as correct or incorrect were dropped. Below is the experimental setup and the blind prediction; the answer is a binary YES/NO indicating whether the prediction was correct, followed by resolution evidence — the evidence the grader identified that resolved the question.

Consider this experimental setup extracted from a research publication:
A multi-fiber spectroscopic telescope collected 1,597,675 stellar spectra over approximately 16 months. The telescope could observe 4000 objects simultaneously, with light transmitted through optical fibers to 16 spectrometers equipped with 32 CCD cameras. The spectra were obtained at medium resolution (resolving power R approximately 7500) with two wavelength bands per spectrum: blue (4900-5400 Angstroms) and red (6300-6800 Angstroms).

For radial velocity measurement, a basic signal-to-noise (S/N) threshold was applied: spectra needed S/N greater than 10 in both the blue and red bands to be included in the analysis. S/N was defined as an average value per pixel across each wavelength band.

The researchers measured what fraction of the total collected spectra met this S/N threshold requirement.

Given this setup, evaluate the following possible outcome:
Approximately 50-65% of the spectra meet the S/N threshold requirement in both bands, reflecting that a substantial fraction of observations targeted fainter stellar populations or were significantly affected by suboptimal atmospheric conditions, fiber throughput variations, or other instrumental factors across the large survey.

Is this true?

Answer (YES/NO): NO